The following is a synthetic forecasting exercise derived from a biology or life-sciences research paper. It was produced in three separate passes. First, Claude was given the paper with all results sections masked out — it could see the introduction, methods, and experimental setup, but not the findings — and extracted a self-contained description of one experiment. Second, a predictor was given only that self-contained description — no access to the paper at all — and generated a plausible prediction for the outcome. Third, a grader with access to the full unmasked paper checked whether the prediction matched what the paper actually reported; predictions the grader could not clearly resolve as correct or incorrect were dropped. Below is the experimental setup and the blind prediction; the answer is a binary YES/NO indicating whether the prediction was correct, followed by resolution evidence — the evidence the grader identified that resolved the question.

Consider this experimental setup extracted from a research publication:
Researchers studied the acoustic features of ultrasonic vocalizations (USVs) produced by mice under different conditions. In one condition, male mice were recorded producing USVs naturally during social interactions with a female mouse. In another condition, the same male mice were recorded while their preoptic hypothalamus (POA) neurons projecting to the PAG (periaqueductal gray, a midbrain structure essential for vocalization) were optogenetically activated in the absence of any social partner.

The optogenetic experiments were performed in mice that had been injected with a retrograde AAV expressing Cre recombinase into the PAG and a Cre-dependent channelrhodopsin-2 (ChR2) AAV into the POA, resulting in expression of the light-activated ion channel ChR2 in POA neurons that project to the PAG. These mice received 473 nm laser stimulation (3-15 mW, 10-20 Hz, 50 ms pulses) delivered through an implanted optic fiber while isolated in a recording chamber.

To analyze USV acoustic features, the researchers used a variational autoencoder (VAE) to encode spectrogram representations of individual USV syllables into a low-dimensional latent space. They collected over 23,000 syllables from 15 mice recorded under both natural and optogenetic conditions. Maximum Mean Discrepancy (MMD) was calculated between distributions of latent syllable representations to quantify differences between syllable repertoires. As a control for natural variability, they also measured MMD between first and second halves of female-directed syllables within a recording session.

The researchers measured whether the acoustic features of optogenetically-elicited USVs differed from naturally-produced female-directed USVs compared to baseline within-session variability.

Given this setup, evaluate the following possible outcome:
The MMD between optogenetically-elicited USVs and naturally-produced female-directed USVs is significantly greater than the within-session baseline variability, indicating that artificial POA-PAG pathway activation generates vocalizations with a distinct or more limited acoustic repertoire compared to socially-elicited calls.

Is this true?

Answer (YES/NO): YES